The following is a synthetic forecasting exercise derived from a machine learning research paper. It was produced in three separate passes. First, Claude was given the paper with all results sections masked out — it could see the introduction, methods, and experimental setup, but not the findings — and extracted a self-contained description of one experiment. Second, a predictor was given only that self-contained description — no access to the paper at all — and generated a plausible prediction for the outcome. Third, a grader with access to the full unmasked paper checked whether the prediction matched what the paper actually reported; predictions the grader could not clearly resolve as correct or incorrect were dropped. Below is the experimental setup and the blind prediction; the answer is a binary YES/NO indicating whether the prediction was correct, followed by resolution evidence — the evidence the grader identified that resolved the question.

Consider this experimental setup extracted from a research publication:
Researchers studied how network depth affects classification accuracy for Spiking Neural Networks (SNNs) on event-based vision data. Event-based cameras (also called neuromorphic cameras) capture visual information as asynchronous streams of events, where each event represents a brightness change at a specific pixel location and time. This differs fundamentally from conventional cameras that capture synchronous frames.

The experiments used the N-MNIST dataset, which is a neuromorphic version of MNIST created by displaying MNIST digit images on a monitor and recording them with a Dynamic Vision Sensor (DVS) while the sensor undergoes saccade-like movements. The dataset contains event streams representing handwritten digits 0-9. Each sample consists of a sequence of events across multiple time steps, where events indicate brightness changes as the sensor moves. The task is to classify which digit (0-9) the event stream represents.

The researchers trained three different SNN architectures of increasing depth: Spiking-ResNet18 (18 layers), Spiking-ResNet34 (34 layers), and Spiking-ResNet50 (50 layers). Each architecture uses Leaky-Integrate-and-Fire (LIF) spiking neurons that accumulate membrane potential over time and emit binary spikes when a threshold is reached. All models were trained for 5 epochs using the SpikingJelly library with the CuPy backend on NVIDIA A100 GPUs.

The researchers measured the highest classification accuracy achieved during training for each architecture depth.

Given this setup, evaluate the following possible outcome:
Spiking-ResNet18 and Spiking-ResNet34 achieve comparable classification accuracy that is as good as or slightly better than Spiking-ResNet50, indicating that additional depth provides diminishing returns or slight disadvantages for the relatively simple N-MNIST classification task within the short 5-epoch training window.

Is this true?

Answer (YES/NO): NO